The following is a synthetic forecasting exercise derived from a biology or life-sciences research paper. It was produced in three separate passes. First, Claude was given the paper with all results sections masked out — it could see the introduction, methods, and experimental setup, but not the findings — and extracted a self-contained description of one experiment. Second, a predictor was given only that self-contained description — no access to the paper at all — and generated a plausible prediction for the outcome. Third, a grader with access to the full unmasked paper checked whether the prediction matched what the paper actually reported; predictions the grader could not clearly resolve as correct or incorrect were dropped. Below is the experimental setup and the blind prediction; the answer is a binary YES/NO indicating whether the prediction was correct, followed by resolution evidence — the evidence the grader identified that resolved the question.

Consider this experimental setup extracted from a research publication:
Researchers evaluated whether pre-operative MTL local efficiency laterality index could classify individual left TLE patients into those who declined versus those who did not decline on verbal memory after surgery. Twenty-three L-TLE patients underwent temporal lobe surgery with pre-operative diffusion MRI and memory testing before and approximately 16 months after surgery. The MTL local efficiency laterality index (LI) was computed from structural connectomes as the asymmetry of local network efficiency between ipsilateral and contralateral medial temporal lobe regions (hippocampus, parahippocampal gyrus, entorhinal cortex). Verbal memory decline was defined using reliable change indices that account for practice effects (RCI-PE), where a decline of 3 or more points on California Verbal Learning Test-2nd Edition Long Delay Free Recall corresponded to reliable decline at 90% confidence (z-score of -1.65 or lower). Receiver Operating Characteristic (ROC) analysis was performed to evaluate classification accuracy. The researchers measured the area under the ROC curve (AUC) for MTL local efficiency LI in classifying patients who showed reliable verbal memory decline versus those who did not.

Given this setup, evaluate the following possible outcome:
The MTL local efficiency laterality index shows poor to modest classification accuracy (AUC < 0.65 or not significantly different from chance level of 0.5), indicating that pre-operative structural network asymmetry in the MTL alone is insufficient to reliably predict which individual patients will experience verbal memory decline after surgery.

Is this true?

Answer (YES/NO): NO